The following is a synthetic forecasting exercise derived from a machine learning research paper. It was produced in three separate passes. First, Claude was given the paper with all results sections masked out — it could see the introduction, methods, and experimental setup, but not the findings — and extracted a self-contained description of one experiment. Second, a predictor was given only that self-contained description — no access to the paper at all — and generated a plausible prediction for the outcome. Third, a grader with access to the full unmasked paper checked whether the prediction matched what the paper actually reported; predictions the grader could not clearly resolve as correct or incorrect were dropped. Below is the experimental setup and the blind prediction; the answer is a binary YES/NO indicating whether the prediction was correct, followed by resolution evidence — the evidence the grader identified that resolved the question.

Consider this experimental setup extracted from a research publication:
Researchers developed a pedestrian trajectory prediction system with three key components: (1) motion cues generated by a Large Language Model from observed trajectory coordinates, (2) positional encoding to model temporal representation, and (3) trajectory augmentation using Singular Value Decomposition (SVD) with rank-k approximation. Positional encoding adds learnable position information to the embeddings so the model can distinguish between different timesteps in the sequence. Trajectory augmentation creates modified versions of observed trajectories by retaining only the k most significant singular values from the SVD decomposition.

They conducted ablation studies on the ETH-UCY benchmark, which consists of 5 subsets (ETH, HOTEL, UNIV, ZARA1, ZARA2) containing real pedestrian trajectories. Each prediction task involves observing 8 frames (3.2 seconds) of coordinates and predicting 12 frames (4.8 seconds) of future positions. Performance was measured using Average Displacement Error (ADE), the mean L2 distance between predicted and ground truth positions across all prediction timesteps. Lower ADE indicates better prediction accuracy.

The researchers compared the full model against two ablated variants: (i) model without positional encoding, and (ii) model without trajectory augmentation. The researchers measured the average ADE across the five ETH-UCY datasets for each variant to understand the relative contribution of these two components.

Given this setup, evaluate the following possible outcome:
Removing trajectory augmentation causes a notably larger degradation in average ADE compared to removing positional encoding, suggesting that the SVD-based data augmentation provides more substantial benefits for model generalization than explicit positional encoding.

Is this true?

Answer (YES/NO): NO